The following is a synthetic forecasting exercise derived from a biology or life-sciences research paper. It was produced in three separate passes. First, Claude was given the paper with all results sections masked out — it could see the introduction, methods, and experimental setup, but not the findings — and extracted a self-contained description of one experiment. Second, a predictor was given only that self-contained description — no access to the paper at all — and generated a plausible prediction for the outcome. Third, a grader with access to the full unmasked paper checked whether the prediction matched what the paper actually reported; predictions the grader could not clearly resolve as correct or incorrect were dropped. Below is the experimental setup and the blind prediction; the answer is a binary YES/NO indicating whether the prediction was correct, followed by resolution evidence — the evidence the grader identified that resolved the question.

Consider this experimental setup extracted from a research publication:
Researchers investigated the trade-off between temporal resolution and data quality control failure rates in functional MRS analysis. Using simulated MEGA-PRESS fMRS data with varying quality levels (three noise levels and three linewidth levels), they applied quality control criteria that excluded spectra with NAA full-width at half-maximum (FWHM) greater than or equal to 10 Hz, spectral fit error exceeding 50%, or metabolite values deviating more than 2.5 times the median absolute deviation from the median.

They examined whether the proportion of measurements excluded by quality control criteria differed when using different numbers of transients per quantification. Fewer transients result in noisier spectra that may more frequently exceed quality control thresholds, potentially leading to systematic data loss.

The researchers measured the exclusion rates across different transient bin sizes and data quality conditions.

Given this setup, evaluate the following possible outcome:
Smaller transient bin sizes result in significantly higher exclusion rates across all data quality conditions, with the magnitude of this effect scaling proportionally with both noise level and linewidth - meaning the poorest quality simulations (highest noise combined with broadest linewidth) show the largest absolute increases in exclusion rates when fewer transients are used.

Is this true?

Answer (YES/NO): NO